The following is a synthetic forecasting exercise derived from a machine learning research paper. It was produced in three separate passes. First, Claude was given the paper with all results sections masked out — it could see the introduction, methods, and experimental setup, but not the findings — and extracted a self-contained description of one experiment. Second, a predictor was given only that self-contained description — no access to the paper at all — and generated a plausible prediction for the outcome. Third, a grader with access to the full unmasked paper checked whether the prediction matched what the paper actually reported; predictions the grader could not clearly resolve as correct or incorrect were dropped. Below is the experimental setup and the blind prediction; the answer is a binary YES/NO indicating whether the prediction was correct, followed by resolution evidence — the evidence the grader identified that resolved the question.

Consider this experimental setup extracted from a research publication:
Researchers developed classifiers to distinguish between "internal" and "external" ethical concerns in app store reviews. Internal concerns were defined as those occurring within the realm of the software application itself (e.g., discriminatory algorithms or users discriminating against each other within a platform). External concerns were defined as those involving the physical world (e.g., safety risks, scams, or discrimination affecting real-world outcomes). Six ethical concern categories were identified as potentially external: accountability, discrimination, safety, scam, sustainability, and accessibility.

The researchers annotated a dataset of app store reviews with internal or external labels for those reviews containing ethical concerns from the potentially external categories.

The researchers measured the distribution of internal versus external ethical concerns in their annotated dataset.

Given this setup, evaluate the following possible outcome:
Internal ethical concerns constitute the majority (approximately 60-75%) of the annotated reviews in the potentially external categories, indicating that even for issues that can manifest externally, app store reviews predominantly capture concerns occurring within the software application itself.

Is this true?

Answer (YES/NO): NO